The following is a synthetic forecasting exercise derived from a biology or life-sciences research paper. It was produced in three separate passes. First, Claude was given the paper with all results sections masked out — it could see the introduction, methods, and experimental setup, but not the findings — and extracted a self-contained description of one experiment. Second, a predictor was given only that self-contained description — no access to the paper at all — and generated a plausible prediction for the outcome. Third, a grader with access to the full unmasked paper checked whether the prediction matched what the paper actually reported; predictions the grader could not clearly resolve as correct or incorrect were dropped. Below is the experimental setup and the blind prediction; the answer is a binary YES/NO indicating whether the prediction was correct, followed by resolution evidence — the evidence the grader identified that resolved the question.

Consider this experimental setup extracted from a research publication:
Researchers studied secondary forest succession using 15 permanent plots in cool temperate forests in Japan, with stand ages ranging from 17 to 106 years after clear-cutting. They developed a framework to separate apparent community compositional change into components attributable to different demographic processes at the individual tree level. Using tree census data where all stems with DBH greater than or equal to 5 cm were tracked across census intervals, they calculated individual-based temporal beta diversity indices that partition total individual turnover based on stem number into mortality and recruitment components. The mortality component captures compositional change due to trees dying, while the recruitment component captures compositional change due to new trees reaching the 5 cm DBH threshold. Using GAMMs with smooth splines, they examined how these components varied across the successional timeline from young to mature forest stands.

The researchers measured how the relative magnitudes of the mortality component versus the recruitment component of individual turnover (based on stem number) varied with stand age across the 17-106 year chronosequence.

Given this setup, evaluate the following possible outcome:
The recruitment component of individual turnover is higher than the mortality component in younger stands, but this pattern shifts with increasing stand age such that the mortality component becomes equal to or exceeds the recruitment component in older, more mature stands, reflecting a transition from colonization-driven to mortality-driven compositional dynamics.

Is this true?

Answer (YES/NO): NO